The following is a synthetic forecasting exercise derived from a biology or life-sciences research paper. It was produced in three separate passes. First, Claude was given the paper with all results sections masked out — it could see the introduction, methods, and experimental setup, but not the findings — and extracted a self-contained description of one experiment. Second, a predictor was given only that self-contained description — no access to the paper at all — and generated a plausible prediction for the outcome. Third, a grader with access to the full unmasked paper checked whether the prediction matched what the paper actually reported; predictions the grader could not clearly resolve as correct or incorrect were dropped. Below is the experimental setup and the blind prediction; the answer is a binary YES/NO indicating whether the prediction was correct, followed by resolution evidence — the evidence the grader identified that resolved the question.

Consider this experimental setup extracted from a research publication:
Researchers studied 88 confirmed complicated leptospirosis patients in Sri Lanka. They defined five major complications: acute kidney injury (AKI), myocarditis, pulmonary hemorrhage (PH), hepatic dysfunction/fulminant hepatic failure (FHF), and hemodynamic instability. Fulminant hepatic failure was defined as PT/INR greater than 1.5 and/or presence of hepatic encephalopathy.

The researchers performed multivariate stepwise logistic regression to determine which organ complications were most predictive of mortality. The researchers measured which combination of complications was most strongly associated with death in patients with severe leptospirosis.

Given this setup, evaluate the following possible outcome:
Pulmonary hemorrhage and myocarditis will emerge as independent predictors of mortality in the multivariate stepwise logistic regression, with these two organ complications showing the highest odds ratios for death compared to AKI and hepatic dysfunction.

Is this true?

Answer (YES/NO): NO